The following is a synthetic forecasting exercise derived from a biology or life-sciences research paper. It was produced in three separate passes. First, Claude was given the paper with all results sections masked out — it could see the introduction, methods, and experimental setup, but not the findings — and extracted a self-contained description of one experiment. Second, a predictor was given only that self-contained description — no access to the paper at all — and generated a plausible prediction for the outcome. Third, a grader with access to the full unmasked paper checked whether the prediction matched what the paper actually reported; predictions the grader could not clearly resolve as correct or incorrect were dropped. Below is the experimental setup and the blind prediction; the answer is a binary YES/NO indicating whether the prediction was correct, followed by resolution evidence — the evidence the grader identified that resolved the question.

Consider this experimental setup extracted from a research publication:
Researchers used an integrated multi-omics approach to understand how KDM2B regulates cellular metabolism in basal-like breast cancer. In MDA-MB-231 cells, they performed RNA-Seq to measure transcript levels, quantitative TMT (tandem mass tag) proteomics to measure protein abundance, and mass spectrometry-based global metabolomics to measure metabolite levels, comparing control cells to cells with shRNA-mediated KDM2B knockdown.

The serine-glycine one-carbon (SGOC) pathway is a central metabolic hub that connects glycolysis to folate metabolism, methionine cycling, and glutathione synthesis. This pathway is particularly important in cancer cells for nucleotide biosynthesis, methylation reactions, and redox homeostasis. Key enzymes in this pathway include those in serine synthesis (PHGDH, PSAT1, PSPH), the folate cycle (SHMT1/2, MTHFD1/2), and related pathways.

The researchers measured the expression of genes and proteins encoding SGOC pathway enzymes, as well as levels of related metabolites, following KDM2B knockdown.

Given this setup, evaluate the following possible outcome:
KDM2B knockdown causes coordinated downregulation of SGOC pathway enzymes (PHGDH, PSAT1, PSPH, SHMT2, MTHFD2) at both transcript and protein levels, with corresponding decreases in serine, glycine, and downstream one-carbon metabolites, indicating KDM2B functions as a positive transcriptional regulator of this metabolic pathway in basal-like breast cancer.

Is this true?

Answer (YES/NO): YES